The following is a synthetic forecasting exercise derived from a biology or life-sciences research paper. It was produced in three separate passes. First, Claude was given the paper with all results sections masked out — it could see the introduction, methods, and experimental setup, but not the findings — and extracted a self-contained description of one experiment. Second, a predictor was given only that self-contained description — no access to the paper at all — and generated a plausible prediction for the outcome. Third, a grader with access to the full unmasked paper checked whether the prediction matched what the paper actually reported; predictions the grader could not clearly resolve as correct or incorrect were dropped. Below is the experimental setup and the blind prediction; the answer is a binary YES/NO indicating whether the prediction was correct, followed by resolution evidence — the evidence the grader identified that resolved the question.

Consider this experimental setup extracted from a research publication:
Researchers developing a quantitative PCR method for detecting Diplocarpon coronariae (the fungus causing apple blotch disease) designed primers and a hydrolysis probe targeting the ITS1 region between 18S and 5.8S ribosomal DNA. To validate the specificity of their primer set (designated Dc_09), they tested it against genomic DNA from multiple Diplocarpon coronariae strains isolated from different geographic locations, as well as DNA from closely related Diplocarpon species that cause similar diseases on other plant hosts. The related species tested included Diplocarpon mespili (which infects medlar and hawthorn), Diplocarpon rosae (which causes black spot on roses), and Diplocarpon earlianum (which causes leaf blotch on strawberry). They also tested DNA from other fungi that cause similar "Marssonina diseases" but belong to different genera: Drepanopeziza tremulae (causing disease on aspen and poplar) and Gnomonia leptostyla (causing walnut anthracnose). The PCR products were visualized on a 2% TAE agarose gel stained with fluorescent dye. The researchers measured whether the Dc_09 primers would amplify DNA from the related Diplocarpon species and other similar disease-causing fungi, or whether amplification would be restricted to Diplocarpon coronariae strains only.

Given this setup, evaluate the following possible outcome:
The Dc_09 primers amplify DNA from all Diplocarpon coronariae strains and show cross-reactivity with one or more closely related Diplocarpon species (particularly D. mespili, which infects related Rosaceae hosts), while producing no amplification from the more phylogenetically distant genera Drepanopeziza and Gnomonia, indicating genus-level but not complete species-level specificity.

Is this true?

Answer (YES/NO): NO